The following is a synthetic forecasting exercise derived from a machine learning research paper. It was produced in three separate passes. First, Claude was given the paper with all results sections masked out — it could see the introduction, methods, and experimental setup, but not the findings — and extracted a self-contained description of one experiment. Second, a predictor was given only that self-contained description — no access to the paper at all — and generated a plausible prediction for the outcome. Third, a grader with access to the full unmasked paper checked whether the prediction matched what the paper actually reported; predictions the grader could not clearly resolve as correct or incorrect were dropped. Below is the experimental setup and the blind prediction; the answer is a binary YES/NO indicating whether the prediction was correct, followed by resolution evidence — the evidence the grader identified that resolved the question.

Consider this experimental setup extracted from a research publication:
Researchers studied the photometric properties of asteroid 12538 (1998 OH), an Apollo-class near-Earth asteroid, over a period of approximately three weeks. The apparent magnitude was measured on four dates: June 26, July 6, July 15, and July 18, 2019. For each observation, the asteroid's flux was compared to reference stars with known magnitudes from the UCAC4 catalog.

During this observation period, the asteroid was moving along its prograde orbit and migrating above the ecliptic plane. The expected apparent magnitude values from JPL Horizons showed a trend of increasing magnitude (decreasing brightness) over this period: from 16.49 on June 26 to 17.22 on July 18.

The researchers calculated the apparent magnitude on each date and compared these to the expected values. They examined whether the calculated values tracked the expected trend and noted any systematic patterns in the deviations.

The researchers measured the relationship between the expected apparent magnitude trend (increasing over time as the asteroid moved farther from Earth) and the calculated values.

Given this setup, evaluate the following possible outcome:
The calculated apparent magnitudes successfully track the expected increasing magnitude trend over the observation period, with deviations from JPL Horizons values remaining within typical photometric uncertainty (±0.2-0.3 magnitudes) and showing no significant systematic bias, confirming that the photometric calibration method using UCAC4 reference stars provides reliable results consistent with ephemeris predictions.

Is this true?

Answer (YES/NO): NO